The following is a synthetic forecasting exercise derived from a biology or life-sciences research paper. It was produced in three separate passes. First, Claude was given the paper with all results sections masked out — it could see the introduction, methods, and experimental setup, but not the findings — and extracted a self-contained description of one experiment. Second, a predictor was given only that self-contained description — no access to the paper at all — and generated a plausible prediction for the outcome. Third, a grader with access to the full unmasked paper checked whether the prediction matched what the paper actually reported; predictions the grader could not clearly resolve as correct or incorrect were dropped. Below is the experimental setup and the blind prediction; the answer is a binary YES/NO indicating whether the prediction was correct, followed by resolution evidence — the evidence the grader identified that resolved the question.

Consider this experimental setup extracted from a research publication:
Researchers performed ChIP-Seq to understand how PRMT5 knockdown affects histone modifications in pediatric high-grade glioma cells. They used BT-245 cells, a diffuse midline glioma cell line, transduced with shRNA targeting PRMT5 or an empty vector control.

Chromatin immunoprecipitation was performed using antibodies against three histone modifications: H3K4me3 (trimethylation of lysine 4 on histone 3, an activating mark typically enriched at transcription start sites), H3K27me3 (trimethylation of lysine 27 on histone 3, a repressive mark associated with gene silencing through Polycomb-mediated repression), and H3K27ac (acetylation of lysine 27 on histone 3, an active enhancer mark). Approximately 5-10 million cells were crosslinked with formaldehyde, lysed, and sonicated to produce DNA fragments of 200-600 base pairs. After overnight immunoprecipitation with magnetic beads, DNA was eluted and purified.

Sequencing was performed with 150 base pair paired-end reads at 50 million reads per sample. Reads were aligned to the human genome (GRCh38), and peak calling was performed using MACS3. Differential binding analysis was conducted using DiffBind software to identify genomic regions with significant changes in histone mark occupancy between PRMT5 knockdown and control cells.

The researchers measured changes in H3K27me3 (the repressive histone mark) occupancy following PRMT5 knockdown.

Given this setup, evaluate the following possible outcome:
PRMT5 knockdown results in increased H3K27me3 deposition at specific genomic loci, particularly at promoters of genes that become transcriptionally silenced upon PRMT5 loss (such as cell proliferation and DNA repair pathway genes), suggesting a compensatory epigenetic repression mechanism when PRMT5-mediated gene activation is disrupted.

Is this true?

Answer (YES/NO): NO